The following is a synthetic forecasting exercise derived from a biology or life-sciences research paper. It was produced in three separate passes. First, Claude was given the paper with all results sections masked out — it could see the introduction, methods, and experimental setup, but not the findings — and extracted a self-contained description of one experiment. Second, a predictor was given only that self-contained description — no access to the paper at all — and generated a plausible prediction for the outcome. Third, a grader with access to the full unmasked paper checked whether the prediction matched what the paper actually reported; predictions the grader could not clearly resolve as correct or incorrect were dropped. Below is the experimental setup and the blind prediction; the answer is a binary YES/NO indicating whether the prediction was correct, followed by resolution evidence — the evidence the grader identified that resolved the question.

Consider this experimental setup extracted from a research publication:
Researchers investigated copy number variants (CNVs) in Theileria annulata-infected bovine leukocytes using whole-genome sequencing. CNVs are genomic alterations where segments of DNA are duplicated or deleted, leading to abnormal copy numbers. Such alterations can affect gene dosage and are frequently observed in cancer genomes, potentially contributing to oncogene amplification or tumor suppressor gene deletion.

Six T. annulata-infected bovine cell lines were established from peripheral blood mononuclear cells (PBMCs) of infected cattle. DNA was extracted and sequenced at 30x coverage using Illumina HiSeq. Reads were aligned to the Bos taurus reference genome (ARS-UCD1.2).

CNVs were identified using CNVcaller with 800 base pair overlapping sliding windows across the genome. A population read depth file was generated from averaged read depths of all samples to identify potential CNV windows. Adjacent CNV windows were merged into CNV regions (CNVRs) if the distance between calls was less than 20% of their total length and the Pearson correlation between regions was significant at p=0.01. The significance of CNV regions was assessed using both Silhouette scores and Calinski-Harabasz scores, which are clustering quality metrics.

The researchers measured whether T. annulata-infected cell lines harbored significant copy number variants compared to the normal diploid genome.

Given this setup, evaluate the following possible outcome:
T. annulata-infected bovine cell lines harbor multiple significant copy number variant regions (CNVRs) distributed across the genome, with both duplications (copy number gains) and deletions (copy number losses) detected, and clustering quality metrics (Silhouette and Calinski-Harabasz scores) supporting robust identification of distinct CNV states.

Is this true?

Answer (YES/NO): YES